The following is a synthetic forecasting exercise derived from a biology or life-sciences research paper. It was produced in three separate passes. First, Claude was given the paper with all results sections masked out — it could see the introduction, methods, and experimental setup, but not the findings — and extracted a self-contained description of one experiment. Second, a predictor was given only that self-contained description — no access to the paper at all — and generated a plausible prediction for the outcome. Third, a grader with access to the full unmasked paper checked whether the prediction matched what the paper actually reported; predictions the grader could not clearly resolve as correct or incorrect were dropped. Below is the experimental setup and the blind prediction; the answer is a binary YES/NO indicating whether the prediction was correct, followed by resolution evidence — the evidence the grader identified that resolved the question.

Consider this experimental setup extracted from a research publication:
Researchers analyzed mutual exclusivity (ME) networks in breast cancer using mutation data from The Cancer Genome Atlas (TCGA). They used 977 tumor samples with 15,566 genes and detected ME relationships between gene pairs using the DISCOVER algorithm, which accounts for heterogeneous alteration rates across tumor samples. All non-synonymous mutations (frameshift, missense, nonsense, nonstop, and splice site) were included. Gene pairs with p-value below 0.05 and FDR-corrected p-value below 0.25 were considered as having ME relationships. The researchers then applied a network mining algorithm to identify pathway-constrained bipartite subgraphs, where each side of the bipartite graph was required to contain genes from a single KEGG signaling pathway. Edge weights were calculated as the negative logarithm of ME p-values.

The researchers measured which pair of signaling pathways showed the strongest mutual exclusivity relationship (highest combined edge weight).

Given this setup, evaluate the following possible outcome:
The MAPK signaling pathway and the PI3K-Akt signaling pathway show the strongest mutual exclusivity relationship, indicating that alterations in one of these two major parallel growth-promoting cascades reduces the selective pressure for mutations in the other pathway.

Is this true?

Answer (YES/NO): NO